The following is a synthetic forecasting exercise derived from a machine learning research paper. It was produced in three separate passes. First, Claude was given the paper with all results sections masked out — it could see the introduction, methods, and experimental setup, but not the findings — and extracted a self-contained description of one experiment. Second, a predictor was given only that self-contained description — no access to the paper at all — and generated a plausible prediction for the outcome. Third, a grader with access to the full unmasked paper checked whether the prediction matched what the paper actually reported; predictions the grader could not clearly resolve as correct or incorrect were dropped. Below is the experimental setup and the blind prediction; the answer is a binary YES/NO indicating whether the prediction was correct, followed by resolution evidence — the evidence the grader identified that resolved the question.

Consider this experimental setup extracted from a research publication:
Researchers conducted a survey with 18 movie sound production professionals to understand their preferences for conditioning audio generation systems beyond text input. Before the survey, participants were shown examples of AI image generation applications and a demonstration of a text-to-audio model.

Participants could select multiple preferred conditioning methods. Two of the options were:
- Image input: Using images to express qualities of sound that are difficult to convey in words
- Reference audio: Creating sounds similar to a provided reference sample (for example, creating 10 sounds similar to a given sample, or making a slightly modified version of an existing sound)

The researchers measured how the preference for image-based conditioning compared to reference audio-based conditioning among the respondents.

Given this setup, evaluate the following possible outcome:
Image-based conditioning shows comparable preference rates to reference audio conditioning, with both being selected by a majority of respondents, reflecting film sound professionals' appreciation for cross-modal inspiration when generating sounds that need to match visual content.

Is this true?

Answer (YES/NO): NO